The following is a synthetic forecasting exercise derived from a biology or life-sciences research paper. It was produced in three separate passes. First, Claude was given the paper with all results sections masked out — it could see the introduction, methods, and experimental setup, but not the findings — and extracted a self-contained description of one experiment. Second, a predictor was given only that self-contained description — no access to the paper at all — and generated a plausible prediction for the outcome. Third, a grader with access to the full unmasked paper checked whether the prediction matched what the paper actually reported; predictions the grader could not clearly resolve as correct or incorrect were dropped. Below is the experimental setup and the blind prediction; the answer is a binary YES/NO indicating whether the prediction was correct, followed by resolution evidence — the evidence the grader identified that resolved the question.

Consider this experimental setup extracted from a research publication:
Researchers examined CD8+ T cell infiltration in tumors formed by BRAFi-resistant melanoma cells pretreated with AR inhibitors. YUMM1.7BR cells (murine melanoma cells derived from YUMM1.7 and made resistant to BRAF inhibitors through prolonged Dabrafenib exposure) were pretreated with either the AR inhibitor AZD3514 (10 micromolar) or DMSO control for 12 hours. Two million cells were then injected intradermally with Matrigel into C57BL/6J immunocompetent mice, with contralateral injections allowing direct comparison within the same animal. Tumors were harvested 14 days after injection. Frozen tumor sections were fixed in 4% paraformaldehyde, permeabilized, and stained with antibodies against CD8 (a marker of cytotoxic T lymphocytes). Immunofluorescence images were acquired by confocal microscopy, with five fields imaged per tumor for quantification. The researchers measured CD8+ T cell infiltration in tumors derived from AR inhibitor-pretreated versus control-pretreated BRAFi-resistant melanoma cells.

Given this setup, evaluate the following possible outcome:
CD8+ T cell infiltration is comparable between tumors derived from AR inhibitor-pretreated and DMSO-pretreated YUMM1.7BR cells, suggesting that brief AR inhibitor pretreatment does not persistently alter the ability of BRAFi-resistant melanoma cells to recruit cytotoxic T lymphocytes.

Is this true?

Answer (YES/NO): NO